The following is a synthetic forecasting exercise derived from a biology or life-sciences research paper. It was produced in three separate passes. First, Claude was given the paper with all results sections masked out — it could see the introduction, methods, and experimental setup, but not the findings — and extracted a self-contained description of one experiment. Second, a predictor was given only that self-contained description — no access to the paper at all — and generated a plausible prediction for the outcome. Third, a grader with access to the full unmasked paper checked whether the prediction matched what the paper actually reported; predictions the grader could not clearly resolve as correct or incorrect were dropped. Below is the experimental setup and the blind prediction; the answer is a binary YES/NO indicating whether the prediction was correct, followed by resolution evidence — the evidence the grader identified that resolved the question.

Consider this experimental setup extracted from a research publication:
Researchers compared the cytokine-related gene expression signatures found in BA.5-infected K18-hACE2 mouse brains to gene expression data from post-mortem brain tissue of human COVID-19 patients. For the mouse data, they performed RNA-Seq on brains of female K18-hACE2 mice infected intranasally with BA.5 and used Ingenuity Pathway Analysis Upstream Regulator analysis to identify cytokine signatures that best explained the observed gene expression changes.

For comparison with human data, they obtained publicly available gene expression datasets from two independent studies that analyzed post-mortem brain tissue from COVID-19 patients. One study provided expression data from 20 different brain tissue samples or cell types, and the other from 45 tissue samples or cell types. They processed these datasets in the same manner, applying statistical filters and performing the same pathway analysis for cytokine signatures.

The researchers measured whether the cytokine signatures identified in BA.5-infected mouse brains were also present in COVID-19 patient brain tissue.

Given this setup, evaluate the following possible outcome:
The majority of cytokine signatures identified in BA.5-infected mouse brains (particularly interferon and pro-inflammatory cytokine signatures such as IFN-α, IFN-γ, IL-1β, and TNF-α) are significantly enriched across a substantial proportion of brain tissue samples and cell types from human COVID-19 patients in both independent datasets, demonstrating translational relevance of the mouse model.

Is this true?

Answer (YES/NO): YES